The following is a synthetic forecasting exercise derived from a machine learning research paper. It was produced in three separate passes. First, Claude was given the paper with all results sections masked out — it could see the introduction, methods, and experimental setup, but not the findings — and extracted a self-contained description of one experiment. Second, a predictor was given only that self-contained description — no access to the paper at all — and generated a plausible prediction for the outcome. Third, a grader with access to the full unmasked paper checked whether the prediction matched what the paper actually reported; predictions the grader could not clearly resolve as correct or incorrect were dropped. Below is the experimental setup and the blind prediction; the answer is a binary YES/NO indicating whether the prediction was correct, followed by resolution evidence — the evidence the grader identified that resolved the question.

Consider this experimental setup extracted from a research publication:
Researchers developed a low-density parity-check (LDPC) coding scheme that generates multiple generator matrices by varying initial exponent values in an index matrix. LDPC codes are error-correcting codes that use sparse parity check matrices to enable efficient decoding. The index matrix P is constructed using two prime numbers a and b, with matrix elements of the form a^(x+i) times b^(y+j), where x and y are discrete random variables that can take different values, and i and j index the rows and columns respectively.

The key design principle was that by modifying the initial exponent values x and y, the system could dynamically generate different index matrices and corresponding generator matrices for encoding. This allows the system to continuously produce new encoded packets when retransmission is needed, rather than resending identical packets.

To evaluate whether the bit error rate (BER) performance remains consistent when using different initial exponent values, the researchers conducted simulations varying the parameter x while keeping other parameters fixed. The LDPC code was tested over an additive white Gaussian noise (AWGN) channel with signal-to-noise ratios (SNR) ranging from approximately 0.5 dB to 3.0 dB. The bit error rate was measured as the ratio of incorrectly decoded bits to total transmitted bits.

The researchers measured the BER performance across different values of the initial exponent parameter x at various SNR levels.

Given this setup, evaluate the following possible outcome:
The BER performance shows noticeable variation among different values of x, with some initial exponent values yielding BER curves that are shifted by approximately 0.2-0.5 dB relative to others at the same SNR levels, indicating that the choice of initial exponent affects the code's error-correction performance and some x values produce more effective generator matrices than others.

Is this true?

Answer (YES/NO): NO